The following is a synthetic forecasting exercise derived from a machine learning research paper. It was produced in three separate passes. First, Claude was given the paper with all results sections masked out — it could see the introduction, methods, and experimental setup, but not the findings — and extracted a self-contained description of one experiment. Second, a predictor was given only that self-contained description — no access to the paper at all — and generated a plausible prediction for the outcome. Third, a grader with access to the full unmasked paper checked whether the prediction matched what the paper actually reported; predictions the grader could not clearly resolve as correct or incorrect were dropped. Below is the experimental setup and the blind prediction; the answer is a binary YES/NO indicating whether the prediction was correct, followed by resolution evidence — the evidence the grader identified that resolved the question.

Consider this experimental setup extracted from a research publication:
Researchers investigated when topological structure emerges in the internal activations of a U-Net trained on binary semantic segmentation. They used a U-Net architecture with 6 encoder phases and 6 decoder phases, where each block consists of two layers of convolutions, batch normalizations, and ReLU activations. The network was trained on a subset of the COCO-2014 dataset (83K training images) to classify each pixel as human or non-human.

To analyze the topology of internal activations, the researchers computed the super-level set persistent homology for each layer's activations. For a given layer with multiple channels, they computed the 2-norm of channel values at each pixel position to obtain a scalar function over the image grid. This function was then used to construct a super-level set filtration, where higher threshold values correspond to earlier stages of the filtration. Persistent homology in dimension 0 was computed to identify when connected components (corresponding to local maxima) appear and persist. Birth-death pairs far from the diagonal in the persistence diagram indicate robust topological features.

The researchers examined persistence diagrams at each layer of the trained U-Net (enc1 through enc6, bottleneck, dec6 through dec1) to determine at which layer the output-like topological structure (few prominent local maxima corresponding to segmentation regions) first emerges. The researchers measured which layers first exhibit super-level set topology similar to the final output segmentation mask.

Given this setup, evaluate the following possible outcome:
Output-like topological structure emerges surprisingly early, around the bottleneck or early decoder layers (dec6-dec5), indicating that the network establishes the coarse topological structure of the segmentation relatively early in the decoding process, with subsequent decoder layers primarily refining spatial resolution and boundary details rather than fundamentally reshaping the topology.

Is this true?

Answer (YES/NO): NO